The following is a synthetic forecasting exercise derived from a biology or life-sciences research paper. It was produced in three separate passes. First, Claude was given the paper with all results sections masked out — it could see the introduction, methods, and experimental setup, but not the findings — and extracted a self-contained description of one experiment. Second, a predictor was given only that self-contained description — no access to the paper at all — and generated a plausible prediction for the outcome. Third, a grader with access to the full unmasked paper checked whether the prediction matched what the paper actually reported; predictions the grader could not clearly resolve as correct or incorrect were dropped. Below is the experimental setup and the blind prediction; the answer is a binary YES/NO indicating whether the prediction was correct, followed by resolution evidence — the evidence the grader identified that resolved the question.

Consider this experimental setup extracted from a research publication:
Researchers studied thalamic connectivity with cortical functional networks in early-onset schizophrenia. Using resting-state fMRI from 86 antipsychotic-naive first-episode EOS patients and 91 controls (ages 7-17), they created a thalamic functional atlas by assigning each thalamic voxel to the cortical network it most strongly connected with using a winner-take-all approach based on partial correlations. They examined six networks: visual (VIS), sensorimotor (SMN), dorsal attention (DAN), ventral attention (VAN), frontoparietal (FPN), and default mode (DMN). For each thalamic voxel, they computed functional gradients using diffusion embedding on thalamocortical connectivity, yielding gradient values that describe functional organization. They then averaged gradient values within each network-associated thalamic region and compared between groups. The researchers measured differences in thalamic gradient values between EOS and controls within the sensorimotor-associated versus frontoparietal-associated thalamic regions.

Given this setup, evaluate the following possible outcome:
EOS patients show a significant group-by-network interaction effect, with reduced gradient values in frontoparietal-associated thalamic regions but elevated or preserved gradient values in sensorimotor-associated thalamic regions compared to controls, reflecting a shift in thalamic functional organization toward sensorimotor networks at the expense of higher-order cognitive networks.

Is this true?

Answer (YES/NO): YES